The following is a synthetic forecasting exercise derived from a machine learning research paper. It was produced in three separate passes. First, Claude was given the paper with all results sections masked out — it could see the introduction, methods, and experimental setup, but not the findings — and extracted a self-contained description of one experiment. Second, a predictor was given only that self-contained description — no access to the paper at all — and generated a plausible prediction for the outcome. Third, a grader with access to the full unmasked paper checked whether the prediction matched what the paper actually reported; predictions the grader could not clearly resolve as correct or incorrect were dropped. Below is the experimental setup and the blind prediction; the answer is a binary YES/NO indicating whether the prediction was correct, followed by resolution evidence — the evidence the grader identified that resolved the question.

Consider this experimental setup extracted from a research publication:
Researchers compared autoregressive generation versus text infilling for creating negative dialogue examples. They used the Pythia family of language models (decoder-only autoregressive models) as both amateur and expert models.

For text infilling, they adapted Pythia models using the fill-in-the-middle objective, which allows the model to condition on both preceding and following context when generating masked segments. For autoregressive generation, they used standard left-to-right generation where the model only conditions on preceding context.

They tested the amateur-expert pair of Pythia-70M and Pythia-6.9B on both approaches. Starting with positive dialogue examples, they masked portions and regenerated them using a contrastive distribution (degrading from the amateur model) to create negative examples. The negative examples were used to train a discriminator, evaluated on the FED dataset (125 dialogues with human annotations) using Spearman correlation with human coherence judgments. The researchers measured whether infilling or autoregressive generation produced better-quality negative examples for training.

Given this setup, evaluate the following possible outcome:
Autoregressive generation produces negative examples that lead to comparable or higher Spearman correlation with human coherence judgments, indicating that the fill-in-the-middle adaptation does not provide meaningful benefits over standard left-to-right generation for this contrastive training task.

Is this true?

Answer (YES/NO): NO